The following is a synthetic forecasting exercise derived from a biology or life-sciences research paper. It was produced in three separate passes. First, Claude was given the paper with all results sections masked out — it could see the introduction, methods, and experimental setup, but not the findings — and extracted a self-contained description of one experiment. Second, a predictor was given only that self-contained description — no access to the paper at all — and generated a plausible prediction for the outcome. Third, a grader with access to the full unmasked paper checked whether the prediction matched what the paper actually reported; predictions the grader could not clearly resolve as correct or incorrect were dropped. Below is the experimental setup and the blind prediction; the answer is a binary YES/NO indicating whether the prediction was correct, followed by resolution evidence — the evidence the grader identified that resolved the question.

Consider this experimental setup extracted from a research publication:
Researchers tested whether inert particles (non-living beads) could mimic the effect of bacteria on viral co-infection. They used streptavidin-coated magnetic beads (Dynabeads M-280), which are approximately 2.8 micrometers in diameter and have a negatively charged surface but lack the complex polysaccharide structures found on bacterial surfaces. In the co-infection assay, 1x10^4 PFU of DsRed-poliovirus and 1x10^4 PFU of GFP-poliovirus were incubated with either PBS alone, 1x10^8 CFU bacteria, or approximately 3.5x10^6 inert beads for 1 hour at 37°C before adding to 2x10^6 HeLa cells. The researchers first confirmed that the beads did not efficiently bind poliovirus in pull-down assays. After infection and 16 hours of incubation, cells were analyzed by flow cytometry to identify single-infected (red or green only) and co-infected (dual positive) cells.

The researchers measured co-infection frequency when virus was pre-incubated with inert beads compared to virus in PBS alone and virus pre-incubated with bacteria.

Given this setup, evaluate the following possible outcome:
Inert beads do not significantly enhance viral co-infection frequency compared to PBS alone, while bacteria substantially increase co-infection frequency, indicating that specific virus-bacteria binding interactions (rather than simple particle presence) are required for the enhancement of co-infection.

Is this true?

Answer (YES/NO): NO